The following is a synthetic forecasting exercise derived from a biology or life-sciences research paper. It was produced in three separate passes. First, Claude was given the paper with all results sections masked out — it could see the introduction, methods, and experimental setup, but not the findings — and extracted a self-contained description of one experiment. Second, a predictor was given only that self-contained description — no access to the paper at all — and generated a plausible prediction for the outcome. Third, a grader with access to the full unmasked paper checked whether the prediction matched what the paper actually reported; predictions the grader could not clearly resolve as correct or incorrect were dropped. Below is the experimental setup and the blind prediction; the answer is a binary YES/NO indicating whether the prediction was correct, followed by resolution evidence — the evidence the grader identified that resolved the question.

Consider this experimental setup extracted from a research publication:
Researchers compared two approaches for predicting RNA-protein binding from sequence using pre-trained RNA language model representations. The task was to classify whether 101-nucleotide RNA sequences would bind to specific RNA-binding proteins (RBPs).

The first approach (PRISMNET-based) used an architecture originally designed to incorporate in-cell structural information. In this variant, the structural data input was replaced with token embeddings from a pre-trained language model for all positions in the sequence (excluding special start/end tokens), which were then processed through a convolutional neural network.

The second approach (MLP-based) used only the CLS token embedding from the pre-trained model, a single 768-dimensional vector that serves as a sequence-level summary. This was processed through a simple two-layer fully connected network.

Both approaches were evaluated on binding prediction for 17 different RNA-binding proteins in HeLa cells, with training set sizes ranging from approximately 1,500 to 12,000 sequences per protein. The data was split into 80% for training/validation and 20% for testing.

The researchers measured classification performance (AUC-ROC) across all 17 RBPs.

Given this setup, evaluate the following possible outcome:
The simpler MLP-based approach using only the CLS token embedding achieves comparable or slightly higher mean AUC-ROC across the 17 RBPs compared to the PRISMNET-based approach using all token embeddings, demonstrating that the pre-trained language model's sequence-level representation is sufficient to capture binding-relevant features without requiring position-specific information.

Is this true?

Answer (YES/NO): NO